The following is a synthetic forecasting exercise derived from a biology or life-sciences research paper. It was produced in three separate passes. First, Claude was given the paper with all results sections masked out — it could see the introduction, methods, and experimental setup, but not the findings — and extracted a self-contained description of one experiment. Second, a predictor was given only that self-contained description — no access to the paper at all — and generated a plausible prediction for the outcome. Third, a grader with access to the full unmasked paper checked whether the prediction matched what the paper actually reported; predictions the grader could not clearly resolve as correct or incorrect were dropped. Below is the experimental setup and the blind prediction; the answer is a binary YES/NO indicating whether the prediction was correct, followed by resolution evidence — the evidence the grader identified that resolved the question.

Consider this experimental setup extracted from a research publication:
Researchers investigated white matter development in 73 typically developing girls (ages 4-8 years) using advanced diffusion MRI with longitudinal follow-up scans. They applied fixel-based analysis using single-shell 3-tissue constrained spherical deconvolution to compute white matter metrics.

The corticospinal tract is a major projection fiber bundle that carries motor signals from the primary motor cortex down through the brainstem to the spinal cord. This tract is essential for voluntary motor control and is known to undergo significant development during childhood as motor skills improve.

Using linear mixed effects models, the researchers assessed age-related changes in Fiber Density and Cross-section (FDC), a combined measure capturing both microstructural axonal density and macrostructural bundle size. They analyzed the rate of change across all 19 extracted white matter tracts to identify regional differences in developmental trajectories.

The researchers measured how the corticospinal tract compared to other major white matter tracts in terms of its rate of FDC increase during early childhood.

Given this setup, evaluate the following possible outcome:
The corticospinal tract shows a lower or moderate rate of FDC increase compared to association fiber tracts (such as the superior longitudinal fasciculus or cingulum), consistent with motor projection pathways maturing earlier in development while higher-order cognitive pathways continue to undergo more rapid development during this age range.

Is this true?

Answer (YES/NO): NO